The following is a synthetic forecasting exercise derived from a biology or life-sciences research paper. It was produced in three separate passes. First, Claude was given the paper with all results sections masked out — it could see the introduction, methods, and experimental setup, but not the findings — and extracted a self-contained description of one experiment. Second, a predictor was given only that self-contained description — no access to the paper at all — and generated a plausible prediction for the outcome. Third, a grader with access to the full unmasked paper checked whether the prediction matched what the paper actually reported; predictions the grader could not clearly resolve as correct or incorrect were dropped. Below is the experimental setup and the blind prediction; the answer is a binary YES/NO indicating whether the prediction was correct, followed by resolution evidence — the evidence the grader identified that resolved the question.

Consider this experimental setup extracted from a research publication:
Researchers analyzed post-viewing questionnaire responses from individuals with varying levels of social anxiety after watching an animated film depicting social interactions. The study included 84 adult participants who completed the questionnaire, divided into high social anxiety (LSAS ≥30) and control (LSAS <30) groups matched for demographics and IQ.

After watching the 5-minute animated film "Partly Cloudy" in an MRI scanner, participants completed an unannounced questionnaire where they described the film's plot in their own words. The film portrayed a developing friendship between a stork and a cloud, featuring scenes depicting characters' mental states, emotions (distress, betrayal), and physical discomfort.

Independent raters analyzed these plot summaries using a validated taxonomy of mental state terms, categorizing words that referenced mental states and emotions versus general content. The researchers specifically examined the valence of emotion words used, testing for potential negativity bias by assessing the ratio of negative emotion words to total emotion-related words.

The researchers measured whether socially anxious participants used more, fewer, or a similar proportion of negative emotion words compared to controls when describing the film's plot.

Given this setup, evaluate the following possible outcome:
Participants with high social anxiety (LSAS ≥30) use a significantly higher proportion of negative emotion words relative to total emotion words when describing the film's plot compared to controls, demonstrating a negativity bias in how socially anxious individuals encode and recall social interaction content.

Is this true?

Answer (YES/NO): NO